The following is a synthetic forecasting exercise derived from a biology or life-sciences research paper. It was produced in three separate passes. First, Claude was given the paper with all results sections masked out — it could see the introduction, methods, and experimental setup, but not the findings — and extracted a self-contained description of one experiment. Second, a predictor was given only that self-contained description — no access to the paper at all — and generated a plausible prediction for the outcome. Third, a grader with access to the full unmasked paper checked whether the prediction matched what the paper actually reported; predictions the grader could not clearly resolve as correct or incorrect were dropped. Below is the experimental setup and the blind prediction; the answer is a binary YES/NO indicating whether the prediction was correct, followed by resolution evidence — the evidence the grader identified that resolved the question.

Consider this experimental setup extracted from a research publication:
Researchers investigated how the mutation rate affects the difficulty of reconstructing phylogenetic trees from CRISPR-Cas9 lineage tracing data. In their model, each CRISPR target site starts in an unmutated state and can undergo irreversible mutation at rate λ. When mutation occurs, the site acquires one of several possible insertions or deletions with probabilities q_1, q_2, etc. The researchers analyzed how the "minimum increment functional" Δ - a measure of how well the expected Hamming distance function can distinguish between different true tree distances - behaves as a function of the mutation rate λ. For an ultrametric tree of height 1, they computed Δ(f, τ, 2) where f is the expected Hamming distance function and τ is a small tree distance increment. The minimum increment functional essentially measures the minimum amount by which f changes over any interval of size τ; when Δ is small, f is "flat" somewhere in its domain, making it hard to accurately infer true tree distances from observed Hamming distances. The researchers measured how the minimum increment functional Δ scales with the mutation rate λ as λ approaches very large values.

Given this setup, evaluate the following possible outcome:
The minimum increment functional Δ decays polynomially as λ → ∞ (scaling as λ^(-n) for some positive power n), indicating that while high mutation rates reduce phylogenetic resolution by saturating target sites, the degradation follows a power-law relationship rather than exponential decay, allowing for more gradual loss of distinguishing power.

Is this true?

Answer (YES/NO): NO